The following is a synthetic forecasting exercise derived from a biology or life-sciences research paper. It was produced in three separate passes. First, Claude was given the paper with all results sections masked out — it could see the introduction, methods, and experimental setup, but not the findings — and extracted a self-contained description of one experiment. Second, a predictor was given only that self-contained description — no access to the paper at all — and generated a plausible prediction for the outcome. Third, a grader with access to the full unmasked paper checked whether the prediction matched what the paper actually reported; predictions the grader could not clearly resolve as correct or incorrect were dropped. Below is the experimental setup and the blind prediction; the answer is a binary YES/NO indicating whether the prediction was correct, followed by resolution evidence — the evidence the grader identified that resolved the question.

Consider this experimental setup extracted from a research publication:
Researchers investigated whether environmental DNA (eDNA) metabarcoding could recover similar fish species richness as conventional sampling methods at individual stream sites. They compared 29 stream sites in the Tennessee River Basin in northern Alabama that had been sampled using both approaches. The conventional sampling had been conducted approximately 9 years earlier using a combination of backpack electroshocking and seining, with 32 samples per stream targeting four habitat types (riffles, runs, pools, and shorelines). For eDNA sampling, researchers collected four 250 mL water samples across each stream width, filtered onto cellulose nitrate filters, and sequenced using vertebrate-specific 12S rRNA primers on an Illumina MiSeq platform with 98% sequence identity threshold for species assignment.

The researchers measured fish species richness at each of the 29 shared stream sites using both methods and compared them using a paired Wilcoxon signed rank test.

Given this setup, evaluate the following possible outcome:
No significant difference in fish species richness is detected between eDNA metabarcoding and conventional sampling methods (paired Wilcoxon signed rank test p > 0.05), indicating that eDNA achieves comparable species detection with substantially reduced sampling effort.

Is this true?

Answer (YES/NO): NO